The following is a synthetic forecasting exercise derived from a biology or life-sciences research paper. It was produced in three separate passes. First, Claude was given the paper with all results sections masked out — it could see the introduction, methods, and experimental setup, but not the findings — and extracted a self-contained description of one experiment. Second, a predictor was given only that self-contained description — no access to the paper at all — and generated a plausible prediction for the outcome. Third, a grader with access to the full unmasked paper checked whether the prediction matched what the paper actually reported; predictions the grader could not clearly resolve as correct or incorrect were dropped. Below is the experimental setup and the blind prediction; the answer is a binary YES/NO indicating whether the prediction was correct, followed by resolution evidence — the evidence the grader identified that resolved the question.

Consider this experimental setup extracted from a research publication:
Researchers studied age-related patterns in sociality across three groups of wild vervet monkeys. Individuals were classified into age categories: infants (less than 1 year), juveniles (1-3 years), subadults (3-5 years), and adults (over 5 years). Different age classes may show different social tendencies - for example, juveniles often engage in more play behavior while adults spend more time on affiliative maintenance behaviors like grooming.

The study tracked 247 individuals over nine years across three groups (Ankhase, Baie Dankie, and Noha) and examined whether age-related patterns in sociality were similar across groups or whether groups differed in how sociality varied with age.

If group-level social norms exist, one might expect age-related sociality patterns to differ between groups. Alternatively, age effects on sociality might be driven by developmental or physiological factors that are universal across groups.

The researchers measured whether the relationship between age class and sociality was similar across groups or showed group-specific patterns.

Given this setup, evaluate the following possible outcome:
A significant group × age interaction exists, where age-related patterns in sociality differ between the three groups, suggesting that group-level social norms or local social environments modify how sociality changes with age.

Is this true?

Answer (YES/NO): NO